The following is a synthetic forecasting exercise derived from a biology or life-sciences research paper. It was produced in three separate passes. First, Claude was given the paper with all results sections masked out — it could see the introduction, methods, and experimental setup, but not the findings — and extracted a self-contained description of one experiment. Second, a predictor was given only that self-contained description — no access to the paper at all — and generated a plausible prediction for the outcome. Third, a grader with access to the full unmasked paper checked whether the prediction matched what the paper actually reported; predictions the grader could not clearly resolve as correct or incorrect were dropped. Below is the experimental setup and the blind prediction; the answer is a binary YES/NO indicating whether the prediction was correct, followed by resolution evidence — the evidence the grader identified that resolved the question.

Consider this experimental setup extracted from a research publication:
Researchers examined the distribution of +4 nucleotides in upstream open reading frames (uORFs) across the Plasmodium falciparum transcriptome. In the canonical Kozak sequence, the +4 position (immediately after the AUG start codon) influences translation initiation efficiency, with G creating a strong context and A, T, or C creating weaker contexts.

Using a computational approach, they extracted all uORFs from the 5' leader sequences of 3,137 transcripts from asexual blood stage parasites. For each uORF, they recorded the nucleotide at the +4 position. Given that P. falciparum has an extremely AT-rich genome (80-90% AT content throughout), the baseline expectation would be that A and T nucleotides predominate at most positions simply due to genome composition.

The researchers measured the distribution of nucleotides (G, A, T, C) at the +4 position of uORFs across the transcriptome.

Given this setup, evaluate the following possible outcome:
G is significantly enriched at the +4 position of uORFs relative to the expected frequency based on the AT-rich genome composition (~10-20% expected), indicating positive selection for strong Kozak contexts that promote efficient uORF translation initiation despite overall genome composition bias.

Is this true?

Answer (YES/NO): NO